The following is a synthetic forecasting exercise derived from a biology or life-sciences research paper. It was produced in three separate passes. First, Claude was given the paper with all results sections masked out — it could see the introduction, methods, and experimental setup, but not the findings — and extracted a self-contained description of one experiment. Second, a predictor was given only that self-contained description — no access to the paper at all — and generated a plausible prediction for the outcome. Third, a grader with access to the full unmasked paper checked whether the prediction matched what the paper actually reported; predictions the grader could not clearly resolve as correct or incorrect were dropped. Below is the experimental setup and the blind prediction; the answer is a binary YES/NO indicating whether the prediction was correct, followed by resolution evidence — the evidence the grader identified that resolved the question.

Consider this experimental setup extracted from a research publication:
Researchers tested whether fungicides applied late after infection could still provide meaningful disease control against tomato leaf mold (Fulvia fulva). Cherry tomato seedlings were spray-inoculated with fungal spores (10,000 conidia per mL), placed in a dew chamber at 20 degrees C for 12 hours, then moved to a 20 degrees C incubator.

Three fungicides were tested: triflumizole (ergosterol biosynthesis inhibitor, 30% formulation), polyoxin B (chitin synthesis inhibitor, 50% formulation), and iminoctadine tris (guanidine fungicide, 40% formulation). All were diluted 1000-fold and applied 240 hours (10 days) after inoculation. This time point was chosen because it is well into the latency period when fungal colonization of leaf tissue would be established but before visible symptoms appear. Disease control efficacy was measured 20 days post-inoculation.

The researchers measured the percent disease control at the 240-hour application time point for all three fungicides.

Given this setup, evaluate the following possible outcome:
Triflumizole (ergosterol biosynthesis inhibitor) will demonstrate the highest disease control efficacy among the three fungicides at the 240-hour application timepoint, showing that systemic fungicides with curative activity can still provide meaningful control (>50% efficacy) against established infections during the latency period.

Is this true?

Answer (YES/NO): NO